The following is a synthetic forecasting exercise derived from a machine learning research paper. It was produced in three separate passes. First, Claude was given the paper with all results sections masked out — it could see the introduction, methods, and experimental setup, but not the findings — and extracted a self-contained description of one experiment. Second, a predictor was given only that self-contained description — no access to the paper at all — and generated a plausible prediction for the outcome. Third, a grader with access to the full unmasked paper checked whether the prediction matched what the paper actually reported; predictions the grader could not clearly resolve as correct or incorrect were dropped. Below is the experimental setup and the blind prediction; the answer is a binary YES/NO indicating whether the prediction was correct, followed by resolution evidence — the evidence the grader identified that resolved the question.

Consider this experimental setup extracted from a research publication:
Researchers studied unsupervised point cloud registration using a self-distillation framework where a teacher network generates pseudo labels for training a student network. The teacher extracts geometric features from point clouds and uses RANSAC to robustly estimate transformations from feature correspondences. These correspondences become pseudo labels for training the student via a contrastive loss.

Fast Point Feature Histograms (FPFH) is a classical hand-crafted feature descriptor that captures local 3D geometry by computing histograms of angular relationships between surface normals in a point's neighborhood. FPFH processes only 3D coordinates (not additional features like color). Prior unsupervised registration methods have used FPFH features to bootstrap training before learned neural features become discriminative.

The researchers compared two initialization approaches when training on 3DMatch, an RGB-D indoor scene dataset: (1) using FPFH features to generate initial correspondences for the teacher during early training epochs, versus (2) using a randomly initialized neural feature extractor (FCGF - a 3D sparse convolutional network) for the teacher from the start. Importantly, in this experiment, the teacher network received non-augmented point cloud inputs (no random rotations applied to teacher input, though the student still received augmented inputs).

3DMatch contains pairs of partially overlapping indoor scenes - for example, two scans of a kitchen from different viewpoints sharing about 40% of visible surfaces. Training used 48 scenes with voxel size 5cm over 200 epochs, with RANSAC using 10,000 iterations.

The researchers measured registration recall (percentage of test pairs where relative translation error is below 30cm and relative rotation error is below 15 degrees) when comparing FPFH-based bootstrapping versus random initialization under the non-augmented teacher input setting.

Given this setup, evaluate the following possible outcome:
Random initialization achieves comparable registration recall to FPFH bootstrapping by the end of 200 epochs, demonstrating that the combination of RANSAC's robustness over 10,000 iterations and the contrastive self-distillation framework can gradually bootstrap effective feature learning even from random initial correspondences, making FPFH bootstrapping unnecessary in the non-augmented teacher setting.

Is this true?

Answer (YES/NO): NO